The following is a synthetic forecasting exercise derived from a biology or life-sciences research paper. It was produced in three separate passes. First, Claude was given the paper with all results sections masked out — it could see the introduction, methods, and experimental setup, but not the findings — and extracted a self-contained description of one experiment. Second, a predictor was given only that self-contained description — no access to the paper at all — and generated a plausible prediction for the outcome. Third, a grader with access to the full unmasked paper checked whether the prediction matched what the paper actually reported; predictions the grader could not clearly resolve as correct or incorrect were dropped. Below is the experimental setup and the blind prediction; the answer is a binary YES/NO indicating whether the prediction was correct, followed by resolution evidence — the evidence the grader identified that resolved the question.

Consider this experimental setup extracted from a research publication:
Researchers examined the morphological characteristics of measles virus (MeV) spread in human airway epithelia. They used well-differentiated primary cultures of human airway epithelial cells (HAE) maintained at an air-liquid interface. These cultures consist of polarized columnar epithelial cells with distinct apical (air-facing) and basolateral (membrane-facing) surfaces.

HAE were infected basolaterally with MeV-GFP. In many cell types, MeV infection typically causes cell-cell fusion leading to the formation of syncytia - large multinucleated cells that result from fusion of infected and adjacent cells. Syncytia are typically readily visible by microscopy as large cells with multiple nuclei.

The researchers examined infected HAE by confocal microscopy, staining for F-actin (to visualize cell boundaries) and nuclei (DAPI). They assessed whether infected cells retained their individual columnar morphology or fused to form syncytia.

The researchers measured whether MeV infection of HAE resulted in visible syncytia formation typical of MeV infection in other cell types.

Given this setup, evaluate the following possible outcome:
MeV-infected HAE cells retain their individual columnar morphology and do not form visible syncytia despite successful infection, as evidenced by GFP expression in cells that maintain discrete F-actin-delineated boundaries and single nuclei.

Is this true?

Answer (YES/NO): YES